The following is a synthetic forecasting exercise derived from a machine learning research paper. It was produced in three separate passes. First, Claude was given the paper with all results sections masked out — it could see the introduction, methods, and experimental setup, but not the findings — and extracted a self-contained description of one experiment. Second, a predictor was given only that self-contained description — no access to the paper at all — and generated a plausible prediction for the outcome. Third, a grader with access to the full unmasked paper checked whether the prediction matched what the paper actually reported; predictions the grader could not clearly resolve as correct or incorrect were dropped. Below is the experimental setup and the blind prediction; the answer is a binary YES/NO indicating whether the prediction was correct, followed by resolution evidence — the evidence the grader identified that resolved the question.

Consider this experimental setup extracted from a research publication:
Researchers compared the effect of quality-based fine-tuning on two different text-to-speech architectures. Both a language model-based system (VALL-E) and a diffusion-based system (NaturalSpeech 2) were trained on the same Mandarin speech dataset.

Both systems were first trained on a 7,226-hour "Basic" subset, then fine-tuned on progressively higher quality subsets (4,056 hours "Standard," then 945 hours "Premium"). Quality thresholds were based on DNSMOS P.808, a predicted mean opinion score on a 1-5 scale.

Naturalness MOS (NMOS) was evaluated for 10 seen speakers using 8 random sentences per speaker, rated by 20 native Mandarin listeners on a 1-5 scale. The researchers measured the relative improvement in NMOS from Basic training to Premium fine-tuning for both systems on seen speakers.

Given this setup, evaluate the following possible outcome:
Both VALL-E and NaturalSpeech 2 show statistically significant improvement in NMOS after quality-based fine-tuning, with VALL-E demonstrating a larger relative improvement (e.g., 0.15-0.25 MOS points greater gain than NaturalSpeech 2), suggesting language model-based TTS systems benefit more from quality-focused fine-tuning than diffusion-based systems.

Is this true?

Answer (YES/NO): NO